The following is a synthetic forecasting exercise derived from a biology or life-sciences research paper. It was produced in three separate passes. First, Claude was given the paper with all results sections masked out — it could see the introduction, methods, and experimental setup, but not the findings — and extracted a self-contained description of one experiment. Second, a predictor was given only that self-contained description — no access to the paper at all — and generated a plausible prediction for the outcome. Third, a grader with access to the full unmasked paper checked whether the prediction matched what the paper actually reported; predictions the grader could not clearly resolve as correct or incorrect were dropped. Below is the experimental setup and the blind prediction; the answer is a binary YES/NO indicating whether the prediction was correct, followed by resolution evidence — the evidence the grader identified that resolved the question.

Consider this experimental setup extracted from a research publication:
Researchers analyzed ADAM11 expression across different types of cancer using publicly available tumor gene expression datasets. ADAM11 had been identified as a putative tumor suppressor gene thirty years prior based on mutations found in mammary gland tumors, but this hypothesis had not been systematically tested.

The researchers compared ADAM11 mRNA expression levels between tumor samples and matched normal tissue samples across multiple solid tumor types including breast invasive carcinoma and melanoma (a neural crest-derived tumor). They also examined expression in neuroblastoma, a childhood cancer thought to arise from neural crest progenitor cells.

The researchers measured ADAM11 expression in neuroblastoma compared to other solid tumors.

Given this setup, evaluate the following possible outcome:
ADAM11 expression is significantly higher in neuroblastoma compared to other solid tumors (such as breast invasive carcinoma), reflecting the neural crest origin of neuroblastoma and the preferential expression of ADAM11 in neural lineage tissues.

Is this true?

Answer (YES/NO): YES